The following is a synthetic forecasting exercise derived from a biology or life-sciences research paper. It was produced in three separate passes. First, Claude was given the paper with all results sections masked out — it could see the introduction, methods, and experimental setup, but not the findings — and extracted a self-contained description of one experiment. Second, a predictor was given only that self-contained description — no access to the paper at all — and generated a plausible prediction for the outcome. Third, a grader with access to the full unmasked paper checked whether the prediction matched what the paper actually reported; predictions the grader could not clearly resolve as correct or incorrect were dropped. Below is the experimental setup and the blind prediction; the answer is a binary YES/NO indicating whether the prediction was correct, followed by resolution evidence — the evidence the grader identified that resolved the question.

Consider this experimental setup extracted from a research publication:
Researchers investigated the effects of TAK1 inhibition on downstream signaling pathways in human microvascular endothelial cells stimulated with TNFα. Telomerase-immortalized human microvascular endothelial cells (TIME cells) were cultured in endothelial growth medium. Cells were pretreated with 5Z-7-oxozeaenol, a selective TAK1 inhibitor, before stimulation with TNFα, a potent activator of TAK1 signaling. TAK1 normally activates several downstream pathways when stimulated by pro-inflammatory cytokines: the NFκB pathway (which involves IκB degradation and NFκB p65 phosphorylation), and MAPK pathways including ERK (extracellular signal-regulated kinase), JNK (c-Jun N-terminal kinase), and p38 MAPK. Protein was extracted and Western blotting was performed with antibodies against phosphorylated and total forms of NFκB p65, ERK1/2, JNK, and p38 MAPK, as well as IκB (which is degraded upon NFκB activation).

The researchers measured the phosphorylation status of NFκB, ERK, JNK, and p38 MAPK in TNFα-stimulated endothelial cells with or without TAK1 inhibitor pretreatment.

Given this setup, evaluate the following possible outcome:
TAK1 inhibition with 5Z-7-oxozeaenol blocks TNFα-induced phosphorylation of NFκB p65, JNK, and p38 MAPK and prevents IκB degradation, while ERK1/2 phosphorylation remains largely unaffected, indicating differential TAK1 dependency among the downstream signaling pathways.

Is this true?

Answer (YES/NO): NO